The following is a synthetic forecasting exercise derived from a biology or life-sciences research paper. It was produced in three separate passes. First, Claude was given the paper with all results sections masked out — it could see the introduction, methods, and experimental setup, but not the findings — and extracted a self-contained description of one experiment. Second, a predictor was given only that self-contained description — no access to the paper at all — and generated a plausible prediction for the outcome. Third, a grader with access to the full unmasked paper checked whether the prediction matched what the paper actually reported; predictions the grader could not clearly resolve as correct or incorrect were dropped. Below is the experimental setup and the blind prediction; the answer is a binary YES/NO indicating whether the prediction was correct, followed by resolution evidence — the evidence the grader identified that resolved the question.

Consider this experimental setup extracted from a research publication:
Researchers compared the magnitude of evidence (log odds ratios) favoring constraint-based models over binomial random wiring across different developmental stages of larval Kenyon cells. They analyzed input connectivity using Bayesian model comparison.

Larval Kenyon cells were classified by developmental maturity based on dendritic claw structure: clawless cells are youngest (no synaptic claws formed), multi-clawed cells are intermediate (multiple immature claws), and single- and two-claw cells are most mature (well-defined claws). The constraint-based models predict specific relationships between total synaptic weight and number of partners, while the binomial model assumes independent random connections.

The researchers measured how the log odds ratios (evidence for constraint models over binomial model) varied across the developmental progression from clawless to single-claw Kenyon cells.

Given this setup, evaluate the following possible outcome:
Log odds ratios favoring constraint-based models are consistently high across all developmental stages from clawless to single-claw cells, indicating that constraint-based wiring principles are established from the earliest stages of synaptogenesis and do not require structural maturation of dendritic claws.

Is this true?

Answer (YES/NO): NO